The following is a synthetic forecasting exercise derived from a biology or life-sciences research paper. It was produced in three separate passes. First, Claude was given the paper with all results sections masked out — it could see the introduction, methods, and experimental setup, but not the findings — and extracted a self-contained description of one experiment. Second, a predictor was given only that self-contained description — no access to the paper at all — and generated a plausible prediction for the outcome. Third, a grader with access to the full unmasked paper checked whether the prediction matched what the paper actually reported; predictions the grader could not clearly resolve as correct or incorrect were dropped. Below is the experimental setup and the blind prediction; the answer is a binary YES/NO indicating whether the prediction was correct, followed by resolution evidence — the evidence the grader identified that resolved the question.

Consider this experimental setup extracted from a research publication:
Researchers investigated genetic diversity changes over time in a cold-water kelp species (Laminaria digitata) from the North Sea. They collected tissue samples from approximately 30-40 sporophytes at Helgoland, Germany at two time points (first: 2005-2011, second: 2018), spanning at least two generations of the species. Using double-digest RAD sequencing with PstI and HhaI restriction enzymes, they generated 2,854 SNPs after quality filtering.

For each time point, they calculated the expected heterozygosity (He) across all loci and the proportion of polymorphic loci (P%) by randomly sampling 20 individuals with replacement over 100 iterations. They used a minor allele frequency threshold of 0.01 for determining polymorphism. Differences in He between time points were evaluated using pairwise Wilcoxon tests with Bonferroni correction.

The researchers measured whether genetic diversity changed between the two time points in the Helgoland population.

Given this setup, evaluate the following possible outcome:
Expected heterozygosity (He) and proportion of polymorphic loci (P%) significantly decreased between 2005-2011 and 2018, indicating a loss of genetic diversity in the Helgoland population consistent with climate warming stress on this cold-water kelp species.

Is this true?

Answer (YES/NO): NO